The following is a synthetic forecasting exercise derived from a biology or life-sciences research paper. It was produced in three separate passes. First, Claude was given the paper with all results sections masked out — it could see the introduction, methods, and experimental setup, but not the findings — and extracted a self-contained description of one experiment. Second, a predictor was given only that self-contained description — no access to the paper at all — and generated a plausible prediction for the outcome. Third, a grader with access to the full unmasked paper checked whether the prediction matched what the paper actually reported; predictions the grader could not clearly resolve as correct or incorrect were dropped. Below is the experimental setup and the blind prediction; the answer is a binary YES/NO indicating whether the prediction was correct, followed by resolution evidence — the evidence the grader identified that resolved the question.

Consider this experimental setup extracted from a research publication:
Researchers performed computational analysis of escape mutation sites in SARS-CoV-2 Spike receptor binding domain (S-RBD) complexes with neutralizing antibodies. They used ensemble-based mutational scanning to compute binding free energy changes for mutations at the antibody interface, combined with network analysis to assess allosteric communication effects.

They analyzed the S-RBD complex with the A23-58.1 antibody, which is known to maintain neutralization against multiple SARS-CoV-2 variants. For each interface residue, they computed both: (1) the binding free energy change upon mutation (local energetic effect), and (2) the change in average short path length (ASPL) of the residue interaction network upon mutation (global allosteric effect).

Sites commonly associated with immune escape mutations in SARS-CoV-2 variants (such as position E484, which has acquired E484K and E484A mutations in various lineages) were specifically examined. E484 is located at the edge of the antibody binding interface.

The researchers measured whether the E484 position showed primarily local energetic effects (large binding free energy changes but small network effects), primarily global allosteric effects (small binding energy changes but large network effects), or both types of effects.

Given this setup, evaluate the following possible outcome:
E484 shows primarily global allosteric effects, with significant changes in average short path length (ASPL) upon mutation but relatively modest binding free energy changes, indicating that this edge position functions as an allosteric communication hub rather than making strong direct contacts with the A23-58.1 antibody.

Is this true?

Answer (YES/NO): NO